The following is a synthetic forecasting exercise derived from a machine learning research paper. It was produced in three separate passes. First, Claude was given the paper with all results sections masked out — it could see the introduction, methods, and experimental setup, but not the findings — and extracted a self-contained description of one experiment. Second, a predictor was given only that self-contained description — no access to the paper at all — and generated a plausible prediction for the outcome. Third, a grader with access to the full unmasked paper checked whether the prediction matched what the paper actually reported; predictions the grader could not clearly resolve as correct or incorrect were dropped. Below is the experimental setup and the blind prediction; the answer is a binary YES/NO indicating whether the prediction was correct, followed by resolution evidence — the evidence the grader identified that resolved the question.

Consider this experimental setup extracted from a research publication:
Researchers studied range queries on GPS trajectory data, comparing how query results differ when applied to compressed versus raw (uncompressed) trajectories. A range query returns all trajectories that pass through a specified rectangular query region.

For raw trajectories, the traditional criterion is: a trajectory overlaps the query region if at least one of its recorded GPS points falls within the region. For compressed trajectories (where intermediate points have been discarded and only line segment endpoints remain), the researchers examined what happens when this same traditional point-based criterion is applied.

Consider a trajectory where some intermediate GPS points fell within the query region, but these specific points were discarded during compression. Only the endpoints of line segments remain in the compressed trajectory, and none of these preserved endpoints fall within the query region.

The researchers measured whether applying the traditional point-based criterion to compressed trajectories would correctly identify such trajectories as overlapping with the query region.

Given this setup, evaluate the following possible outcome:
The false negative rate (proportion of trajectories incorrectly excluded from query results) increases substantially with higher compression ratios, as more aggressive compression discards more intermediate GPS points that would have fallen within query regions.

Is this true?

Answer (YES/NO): YES